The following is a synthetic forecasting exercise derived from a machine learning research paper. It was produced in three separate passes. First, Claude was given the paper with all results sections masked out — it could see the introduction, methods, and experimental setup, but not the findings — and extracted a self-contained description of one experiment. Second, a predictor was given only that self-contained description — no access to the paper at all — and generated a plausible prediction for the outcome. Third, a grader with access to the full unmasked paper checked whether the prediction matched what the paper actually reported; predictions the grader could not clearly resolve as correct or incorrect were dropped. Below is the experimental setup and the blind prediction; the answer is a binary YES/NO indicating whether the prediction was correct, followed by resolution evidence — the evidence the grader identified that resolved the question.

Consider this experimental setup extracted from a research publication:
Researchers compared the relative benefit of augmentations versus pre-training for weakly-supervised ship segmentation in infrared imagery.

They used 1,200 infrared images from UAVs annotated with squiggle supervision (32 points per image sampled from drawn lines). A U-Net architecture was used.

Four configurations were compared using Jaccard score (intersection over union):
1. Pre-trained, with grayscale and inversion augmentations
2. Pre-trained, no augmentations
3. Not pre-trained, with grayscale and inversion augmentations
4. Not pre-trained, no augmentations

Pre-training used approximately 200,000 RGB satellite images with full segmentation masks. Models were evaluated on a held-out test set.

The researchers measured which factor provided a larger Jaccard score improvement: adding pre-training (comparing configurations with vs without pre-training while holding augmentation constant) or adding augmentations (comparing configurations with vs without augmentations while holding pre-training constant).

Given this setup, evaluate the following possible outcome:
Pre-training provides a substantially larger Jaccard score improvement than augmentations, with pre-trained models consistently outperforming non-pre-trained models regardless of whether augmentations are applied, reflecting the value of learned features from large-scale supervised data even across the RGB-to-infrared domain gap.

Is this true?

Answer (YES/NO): NO